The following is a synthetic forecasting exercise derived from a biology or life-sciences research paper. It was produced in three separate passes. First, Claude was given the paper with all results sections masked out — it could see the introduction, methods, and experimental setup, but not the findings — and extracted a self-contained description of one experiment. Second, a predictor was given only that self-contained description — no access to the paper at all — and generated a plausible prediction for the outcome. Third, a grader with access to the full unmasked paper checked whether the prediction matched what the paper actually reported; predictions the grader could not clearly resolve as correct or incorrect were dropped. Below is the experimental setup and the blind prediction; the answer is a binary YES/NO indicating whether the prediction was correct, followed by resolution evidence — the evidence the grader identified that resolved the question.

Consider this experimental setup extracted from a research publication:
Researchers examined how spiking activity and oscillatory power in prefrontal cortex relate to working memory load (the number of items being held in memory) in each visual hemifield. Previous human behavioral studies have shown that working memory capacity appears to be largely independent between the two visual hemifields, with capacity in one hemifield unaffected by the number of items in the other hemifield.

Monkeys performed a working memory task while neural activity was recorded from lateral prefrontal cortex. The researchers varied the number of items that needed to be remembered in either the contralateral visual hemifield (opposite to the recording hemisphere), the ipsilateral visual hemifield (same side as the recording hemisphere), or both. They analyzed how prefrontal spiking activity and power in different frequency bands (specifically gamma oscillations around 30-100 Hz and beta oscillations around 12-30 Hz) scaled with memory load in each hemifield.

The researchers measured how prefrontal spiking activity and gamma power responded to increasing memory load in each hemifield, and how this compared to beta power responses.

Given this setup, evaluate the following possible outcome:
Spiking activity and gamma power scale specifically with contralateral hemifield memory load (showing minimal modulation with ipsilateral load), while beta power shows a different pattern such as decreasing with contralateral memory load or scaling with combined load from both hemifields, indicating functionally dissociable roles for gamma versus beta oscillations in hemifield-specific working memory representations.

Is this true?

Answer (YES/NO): YES